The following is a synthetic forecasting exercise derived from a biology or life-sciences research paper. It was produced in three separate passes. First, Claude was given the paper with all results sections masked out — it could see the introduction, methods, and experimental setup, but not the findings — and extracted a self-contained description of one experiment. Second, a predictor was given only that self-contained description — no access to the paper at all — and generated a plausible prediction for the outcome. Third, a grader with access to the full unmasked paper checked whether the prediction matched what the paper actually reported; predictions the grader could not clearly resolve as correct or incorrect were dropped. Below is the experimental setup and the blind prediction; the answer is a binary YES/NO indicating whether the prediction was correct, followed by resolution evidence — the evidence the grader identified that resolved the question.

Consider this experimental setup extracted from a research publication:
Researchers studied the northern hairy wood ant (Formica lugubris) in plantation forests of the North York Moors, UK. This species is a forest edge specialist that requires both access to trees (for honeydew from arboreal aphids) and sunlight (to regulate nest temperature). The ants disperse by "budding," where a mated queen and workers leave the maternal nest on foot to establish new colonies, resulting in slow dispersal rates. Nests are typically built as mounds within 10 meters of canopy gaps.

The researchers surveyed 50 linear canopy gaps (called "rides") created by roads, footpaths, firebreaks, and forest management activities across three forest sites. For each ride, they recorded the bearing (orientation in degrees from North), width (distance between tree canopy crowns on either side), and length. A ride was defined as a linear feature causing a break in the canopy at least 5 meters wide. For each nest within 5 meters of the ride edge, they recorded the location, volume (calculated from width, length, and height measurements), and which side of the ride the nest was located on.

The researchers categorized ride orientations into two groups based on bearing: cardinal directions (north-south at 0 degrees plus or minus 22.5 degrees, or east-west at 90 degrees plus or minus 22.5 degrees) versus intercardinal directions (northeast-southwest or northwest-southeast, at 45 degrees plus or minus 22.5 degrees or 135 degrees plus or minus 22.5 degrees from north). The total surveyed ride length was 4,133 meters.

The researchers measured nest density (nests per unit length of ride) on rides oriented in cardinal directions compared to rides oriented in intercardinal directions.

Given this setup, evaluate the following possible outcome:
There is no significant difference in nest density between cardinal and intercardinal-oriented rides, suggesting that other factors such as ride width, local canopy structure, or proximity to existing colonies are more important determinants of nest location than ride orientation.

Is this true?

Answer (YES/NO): NO